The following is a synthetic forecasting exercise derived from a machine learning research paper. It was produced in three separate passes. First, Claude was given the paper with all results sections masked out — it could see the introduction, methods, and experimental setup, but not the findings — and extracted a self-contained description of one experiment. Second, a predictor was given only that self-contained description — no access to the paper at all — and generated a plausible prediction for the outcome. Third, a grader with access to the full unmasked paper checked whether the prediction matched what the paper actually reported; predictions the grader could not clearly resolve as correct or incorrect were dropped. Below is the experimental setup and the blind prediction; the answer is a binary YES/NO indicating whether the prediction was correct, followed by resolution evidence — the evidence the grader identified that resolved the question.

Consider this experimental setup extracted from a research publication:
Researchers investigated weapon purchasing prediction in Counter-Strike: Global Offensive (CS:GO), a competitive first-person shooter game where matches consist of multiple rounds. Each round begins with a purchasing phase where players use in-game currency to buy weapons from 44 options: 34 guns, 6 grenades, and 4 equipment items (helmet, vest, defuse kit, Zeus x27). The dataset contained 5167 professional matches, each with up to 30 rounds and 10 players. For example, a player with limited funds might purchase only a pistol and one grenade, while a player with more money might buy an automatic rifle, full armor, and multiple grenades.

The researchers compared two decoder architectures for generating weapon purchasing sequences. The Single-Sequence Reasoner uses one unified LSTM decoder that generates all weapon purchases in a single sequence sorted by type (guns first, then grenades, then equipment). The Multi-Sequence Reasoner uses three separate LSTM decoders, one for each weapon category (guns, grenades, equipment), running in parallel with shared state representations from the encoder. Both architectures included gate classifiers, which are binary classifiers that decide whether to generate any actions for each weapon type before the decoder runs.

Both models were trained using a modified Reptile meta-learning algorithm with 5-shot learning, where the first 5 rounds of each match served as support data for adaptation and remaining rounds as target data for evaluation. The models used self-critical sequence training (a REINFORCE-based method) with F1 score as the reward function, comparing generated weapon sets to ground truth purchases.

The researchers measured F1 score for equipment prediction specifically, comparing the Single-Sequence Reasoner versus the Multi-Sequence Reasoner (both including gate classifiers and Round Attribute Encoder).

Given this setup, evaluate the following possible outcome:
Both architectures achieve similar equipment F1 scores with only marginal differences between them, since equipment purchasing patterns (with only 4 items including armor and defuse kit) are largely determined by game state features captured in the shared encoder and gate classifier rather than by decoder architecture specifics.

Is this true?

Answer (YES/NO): NO